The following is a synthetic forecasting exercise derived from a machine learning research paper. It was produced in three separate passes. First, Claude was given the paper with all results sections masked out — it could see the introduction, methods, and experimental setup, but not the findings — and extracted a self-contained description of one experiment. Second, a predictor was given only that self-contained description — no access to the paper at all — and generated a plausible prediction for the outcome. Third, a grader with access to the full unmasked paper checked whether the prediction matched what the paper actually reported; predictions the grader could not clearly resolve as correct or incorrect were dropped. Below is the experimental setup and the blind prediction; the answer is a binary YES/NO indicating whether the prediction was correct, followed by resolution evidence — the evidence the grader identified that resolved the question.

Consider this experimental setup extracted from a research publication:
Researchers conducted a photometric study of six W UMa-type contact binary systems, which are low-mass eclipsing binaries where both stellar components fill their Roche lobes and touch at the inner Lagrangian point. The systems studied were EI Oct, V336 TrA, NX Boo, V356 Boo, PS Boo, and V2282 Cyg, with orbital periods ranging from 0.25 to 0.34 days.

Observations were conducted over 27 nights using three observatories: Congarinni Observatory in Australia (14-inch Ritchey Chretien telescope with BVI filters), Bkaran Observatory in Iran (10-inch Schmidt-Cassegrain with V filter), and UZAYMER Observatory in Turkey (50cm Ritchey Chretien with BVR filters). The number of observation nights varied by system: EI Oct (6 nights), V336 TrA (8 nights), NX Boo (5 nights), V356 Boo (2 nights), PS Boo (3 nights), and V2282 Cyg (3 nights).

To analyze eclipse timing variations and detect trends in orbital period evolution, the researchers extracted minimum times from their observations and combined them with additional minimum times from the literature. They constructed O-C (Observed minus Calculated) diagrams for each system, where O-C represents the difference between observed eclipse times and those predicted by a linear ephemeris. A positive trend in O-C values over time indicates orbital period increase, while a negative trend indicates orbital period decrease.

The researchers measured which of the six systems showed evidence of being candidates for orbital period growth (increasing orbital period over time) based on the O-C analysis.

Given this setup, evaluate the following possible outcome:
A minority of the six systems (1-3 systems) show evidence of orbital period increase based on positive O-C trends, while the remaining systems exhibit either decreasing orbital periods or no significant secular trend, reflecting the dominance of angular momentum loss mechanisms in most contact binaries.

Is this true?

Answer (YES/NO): YES